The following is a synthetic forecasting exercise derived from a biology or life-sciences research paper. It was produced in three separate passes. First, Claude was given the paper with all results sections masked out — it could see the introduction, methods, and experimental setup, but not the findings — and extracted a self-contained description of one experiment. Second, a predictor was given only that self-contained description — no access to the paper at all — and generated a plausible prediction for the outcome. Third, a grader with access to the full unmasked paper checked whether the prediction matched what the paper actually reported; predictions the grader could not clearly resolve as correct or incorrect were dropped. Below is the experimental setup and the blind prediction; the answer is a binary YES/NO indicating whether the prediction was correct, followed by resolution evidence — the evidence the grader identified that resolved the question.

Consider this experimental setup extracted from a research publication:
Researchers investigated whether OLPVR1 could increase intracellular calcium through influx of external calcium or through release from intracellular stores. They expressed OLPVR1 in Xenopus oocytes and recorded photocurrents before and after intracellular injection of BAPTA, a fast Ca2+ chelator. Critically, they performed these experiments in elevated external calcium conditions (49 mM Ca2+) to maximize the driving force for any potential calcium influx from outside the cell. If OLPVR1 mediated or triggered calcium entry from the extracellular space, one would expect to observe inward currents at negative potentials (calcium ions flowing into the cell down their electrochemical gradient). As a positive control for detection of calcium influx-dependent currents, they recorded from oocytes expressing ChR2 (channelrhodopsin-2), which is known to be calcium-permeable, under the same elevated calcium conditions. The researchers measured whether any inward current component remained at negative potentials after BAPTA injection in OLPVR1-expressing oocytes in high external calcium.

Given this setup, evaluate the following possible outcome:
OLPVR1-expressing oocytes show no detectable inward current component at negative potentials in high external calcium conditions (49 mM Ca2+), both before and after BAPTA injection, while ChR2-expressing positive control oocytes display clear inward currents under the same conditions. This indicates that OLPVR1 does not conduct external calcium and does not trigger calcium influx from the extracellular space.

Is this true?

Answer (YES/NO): YES